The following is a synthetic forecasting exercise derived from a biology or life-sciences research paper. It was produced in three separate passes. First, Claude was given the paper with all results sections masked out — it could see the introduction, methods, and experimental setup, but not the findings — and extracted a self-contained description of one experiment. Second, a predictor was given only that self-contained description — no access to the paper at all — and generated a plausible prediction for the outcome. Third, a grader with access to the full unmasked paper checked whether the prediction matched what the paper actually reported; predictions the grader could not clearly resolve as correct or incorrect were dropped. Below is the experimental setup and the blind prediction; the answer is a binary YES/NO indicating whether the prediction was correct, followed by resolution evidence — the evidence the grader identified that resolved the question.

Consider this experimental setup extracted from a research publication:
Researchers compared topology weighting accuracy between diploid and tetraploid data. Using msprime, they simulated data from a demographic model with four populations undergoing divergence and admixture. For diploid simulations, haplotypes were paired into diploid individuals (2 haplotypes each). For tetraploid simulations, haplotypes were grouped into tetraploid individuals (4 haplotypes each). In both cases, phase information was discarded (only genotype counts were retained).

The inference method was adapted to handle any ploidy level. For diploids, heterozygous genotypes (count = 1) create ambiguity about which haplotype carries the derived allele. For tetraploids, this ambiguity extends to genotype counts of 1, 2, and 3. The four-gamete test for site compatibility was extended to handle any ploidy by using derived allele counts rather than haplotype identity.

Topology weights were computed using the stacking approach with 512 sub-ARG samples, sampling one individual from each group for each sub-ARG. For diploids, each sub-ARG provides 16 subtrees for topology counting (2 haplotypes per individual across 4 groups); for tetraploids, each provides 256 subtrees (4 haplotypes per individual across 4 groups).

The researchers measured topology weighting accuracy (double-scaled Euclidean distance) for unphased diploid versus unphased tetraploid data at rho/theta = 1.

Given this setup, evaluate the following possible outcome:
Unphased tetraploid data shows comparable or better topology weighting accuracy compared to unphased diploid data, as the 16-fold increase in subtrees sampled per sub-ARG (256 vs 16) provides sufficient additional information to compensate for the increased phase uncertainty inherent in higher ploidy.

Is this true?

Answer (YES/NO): NO